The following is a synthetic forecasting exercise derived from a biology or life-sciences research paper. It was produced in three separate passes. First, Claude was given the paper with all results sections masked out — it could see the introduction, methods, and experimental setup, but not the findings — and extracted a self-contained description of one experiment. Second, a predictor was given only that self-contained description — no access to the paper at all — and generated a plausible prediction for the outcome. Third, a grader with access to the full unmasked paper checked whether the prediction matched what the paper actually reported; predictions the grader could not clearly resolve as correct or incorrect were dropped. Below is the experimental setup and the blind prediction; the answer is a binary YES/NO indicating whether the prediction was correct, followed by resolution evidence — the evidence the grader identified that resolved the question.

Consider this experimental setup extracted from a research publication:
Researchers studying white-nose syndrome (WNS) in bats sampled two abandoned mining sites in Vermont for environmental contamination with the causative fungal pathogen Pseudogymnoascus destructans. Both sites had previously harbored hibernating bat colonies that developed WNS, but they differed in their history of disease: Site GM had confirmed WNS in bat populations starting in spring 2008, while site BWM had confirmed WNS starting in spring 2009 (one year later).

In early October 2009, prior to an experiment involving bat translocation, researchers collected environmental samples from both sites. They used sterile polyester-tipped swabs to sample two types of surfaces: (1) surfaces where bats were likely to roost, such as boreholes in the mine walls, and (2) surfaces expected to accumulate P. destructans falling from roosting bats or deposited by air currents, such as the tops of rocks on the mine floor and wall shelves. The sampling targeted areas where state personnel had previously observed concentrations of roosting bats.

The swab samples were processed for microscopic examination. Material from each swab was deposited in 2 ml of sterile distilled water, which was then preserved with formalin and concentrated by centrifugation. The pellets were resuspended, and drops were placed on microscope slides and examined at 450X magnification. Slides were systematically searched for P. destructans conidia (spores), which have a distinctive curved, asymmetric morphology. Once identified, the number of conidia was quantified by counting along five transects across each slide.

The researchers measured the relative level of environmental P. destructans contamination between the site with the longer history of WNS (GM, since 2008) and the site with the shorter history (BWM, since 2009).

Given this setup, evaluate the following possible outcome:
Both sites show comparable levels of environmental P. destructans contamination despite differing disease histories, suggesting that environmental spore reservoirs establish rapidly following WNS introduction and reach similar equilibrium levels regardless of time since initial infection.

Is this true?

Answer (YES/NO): NO